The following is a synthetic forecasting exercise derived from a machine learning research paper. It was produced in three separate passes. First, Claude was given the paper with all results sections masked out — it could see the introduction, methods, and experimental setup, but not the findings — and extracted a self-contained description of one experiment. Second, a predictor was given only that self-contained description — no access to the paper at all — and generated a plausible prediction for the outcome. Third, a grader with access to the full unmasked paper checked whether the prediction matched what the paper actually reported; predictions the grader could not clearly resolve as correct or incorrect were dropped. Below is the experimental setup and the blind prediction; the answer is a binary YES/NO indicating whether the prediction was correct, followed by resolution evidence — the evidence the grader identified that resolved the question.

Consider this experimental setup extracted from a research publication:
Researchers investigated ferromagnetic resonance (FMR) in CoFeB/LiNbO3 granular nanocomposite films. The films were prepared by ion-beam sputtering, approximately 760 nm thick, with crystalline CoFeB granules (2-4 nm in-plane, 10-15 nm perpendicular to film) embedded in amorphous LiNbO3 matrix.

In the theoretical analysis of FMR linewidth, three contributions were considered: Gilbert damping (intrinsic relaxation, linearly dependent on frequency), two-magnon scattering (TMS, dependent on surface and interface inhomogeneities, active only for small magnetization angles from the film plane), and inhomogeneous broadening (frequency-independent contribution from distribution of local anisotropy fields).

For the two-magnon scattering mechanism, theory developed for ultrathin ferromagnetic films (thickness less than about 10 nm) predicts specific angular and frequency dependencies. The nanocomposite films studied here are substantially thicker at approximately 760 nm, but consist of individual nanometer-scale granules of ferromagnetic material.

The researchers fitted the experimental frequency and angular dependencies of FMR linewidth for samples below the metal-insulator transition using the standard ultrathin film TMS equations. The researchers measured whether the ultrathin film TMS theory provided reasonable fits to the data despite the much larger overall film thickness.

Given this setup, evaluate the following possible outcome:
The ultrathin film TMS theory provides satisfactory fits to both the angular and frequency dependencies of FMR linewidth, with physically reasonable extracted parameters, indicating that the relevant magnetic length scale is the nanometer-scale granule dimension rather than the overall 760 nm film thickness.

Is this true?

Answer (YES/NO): YES